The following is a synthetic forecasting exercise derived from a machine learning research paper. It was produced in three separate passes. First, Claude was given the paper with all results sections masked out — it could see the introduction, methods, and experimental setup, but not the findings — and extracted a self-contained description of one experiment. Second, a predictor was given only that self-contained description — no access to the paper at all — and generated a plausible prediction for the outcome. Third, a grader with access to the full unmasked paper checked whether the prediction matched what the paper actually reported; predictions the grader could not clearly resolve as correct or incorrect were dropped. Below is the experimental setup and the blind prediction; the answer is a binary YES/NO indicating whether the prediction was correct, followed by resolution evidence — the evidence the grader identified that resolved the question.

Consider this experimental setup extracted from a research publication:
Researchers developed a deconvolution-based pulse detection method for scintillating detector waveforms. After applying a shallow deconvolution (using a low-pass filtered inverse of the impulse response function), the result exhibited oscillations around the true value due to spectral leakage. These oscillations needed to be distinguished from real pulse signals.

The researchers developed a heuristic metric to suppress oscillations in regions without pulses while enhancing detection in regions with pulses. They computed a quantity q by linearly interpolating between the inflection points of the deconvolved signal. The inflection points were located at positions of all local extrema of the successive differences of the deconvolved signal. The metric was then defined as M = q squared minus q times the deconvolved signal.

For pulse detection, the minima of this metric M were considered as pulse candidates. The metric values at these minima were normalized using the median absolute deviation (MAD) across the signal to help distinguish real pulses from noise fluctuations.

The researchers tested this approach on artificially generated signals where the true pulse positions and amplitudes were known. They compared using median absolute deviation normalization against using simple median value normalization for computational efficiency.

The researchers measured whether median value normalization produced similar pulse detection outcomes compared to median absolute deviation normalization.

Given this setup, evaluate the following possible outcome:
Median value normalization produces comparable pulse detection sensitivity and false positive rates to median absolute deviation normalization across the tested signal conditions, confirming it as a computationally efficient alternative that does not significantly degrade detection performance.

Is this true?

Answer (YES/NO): YES